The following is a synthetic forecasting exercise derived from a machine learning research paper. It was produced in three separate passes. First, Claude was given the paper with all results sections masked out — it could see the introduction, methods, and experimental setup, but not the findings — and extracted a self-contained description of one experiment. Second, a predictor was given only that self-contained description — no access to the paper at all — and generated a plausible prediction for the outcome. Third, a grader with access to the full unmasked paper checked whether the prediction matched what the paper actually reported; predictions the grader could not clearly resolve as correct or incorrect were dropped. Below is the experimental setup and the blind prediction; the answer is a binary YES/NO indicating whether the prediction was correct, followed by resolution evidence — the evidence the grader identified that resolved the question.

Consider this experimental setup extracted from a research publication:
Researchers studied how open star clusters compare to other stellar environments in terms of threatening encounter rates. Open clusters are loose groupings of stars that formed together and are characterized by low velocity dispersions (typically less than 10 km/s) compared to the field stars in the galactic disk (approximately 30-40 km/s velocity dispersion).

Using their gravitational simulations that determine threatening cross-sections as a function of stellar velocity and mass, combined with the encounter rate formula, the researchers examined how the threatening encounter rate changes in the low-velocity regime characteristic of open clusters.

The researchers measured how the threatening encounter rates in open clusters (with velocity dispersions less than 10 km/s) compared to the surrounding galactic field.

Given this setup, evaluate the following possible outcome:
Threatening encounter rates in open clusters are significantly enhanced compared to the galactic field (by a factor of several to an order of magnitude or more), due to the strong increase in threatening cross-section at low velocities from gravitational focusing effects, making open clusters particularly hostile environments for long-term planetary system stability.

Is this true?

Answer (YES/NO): NO